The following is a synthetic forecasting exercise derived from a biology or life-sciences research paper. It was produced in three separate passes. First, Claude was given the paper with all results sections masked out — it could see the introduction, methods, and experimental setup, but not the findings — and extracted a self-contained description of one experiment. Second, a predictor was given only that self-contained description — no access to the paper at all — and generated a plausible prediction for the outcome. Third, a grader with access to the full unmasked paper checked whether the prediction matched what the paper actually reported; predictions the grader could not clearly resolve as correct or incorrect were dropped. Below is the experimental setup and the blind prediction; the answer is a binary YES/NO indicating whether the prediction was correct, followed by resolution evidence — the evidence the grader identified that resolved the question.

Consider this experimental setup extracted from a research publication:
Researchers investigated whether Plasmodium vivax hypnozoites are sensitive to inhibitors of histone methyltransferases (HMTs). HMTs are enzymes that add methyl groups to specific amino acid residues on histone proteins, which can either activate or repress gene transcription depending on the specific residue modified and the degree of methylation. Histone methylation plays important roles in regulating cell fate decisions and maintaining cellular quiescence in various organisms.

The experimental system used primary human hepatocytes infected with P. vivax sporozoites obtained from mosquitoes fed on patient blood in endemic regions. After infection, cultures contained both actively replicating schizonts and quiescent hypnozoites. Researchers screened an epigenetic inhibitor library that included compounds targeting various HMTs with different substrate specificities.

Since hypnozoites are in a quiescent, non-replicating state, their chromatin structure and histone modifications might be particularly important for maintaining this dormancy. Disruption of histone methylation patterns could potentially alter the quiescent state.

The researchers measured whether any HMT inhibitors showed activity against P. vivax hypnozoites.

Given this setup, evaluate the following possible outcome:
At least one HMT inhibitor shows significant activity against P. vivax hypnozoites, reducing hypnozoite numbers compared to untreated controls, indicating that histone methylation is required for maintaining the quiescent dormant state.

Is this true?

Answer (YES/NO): YES